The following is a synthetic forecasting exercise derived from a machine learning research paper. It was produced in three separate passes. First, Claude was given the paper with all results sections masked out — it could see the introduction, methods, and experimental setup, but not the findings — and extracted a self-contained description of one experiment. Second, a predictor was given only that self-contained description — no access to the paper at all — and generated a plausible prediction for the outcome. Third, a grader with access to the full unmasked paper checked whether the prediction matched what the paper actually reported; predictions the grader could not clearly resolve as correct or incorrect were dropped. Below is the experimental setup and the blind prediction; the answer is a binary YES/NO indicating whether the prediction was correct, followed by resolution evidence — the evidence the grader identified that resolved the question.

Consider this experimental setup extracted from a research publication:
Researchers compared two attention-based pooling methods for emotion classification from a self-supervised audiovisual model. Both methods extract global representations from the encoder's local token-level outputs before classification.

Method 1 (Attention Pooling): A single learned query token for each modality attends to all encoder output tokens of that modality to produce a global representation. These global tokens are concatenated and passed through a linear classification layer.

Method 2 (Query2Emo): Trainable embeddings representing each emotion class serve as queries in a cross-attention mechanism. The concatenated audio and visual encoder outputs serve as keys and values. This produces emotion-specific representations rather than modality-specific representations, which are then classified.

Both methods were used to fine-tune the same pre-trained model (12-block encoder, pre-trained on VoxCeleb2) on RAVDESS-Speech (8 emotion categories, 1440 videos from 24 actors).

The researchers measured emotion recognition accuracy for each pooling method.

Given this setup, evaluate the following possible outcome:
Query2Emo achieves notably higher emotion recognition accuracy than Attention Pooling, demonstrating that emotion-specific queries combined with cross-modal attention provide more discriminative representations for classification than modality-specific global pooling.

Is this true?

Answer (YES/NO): YES